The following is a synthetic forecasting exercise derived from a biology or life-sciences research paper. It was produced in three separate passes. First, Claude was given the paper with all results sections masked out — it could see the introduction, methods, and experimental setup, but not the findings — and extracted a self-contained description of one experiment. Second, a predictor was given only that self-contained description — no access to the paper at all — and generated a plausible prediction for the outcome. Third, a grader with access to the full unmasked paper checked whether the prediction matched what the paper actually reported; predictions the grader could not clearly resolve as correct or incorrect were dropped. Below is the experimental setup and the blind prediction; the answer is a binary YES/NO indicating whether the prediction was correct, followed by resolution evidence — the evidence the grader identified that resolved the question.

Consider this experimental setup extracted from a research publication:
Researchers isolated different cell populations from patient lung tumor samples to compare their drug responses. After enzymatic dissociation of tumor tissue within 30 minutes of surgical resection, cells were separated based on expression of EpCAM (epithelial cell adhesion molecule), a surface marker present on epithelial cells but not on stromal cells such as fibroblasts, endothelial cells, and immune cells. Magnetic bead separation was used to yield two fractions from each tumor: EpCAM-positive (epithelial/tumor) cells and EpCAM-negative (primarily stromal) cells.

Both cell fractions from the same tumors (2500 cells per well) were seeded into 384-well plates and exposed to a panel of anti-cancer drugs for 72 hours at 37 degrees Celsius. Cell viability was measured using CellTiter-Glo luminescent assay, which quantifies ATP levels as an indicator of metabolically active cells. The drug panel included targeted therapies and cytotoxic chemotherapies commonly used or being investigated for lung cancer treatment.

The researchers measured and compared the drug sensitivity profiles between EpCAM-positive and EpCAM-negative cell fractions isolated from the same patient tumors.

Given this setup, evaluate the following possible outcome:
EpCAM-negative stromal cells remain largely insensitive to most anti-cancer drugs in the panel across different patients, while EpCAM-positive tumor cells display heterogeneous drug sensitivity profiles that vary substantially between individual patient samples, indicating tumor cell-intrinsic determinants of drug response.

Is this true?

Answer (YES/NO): YES